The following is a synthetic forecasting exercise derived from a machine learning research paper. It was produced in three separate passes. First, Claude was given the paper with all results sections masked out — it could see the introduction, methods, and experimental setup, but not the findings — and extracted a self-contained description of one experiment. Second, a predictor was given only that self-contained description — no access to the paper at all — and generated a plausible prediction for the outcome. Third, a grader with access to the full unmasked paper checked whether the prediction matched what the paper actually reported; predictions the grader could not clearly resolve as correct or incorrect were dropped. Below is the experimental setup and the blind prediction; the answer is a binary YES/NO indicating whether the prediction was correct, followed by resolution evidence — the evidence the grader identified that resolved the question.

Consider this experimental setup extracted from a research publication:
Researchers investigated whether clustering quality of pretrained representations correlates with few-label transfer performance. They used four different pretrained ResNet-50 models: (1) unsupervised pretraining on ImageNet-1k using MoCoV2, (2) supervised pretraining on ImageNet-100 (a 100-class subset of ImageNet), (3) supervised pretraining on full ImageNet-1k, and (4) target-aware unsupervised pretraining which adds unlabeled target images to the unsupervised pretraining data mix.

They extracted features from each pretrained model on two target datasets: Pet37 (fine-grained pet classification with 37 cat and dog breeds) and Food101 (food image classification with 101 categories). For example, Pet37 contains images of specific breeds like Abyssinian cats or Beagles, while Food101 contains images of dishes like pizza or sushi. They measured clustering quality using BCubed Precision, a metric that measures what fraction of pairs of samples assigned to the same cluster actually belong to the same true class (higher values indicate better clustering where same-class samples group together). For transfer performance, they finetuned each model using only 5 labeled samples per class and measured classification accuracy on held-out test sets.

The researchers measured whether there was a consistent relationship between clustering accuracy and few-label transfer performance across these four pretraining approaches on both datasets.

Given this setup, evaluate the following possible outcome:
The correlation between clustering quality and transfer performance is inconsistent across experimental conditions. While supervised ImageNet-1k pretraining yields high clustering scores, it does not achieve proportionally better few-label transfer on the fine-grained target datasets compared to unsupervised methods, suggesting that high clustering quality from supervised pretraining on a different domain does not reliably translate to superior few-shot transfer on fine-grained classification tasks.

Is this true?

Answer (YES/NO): NO